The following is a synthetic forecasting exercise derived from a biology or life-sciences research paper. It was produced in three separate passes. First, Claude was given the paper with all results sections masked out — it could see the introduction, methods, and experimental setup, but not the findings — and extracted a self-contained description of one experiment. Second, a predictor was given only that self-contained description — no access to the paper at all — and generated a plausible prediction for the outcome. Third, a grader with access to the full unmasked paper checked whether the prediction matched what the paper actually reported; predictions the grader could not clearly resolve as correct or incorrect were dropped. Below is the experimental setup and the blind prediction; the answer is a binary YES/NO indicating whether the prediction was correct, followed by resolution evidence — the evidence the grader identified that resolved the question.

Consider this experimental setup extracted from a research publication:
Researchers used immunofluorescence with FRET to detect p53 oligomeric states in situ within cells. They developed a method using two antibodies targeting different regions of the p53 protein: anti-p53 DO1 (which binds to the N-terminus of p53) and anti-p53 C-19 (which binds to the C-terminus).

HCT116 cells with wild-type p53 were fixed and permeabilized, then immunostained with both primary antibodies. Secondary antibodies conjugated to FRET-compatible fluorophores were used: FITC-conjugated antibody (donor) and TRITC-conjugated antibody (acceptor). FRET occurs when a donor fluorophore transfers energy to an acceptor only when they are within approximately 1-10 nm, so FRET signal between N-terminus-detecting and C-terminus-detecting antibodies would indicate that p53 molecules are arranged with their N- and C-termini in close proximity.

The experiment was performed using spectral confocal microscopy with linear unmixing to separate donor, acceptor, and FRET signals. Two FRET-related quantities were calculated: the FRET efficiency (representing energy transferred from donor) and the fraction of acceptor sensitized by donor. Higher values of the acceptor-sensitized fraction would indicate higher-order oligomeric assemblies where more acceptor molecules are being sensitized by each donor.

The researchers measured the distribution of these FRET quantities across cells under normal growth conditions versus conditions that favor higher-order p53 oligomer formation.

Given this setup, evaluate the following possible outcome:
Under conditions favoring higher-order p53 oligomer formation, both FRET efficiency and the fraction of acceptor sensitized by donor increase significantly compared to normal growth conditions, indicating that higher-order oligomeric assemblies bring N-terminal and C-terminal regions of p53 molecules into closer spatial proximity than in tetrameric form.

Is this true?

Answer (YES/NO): NO